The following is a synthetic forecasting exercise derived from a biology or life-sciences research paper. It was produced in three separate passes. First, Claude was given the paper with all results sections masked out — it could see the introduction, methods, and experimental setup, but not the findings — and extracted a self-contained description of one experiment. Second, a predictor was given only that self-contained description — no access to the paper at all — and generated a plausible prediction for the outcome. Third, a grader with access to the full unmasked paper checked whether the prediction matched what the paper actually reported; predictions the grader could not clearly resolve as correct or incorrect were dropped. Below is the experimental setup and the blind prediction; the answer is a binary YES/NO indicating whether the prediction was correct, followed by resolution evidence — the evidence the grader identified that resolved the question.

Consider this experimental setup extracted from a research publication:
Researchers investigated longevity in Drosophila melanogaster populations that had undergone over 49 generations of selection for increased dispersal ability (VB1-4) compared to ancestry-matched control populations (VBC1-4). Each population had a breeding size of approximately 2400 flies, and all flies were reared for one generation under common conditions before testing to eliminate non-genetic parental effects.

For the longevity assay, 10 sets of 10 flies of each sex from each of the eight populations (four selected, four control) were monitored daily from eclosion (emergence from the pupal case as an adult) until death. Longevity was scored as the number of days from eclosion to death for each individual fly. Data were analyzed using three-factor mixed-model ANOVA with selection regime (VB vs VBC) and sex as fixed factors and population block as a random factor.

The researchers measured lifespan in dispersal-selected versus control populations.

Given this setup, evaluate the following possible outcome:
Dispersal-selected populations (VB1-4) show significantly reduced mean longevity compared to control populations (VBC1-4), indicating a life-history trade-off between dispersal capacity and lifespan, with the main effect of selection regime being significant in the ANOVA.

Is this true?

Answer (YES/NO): NO